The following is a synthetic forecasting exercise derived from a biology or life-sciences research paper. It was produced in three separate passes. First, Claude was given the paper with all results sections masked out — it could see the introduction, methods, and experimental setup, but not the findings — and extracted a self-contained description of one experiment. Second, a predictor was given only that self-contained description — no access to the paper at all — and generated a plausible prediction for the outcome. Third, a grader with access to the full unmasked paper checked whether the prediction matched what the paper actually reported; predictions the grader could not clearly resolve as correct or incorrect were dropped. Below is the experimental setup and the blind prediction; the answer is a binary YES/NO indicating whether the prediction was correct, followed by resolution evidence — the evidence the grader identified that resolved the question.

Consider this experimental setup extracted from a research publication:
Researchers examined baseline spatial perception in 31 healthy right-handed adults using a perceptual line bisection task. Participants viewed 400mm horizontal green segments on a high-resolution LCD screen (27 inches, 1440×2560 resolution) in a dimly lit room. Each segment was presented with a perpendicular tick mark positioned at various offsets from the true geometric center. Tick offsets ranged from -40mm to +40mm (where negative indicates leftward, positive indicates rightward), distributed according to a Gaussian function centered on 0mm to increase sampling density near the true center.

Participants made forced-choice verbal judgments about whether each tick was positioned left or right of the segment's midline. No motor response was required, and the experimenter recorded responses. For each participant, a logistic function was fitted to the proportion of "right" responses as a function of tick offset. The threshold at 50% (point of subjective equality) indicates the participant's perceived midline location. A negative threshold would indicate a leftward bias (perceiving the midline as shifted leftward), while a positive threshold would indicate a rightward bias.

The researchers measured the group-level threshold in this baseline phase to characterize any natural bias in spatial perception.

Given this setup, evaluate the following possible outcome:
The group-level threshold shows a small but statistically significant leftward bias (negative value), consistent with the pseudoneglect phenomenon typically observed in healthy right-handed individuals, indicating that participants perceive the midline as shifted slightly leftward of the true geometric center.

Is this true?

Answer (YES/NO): YES